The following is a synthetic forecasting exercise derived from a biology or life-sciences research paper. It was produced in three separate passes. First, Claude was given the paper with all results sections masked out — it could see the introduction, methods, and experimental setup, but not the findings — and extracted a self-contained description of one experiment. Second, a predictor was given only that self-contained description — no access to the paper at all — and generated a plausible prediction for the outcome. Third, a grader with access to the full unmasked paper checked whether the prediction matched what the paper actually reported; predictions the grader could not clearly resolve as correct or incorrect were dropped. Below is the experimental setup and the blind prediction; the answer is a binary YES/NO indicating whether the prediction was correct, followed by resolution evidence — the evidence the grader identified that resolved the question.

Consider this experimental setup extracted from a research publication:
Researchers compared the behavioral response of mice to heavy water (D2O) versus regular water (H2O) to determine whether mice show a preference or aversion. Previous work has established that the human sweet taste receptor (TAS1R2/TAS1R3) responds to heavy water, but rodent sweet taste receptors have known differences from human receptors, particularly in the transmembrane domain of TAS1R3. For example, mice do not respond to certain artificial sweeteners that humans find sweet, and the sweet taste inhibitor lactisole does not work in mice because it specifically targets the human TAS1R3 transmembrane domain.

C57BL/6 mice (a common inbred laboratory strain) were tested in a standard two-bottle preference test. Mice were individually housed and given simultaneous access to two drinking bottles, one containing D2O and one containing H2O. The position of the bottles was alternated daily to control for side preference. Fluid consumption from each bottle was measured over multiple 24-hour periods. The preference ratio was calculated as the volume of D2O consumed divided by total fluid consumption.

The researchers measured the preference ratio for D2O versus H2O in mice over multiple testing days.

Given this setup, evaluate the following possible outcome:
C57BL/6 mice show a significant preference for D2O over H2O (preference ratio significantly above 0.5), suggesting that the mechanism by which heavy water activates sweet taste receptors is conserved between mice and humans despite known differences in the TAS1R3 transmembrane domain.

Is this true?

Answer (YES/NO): NO